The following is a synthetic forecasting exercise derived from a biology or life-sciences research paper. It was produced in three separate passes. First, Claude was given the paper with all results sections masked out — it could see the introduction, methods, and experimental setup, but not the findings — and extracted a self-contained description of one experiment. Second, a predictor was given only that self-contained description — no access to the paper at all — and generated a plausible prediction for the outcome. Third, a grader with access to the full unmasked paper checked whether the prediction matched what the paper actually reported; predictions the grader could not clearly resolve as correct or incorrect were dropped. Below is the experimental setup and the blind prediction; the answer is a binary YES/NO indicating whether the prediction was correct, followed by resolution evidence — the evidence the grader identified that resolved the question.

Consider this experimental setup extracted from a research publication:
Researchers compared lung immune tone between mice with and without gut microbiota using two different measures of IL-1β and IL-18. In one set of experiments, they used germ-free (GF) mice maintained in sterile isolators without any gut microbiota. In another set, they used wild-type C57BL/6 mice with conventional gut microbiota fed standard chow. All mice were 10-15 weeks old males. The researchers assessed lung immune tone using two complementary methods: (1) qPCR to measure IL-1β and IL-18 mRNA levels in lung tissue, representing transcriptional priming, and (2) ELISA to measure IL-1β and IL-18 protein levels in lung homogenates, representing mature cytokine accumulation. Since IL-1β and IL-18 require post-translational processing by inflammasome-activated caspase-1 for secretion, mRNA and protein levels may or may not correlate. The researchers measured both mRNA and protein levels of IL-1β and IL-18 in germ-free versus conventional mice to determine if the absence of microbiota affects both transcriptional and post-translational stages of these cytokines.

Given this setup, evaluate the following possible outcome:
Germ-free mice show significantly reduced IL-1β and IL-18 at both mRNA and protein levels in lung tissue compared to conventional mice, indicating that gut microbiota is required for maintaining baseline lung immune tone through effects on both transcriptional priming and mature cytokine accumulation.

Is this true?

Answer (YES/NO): NO